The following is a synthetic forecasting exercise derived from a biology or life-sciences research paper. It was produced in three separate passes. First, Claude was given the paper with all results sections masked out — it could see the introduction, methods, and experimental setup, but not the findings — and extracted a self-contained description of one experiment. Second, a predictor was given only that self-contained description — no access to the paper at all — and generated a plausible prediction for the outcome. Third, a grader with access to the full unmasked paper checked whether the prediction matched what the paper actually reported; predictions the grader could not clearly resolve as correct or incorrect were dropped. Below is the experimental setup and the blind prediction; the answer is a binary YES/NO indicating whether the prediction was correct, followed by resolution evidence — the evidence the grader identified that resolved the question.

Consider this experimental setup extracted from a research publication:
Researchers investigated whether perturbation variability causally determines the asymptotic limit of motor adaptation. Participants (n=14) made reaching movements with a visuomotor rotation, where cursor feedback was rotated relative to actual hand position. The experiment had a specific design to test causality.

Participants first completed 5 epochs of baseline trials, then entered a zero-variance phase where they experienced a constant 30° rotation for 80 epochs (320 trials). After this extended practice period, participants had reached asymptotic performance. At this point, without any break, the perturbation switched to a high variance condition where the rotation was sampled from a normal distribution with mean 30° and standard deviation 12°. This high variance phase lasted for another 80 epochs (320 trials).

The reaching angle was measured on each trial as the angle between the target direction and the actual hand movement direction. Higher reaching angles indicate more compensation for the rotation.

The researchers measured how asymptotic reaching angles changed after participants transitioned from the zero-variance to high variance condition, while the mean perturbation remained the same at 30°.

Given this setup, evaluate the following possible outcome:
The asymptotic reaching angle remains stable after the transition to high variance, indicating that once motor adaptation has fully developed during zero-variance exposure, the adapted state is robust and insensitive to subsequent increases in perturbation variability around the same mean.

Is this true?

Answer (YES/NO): NO